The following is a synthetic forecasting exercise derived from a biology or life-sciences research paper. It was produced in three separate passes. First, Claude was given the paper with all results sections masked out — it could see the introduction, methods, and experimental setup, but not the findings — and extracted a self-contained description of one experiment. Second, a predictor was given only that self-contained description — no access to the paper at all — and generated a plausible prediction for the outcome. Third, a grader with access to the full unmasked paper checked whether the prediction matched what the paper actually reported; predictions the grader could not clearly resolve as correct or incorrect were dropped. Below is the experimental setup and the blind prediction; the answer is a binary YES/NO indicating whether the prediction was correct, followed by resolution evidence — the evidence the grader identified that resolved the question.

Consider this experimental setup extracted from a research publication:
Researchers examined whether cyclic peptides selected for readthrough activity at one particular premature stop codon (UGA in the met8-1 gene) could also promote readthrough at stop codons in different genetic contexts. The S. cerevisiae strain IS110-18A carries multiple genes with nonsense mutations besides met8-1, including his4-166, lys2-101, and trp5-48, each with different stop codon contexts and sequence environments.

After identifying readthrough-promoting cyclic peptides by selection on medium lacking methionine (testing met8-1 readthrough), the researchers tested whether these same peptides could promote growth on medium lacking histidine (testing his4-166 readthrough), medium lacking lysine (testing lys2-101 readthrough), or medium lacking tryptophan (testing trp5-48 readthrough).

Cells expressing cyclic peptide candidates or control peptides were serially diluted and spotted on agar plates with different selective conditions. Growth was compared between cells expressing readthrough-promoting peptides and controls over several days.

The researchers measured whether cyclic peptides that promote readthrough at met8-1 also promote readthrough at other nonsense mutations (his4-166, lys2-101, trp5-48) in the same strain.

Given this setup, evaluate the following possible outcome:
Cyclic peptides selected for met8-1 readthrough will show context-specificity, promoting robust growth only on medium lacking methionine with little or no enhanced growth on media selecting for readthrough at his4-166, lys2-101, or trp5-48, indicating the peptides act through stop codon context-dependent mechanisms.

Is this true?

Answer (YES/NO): NO